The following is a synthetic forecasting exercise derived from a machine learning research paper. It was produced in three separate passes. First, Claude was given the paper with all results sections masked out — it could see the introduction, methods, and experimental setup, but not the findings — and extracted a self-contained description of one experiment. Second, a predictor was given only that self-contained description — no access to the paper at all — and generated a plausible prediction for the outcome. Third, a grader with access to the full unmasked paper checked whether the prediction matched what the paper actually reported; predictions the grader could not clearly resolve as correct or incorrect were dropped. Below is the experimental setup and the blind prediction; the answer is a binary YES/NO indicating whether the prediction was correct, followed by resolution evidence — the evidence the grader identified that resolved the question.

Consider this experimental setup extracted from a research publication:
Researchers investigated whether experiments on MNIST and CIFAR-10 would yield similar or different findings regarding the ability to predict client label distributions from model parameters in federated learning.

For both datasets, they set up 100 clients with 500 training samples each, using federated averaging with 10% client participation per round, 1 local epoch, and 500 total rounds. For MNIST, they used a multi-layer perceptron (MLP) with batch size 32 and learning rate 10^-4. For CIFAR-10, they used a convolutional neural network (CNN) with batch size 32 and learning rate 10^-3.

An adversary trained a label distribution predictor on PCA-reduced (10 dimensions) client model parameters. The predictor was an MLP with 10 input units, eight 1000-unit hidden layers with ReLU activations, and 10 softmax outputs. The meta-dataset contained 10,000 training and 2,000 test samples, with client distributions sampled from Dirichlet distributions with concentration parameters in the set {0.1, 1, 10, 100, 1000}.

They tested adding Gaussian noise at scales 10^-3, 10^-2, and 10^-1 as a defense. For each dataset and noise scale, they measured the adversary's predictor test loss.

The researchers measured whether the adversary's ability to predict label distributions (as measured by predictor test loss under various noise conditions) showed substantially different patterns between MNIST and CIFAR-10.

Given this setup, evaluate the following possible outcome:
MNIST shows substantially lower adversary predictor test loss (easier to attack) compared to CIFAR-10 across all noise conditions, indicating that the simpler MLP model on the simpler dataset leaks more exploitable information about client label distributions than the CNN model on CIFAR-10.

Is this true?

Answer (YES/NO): NO